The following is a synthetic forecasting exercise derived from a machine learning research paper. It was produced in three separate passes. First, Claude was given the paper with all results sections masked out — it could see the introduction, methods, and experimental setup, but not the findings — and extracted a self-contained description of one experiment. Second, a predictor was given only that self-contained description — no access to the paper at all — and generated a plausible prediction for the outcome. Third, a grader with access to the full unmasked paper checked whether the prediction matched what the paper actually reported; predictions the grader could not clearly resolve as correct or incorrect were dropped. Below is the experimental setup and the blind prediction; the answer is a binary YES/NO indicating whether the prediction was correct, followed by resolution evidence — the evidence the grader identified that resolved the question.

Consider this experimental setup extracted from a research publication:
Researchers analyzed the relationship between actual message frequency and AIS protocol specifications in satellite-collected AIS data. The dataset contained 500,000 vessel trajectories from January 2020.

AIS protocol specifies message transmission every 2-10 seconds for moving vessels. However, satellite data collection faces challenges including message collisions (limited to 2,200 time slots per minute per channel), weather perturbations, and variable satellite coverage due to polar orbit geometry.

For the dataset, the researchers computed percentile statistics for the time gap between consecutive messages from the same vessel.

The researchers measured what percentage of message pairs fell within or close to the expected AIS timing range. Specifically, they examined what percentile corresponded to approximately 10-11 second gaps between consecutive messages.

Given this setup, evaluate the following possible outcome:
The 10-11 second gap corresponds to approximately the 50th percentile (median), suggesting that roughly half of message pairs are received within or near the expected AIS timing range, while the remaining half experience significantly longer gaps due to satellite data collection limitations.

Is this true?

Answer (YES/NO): NO